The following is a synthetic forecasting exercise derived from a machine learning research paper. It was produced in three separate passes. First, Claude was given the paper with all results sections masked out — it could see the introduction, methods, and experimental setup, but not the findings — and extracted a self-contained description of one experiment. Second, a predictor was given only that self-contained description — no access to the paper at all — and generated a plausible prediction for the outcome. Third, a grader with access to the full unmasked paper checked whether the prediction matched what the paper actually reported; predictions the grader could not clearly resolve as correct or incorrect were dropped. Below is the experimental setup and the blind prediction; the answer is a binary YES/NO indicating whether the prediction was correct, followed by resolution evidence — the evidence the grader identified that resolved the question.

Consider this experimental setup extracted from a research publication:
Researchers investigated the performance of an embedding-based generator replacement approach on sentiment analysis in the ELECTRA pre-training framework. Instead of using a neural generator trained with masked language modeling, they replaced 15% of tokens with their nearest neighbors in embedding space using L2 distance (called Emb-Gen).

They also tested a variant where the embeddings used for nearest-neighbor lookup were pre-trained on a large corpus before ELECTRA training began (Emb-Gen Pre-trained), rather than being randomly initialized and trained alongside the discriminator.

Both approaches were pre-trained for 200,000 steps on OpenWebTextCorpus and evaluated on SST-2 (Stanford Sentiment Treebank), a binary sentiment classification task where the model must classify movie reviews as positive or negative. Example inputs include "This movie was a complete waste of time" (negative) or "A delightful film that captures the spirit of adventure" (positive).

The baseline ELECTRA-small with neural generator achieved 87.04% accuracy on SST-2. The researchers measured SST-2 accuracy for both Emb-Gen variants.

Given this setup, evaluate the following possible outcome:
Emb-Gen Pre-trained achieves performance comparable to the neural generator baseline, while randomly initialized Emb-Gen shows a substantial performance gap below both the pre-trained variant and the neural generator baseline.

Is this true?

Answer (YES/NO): NO